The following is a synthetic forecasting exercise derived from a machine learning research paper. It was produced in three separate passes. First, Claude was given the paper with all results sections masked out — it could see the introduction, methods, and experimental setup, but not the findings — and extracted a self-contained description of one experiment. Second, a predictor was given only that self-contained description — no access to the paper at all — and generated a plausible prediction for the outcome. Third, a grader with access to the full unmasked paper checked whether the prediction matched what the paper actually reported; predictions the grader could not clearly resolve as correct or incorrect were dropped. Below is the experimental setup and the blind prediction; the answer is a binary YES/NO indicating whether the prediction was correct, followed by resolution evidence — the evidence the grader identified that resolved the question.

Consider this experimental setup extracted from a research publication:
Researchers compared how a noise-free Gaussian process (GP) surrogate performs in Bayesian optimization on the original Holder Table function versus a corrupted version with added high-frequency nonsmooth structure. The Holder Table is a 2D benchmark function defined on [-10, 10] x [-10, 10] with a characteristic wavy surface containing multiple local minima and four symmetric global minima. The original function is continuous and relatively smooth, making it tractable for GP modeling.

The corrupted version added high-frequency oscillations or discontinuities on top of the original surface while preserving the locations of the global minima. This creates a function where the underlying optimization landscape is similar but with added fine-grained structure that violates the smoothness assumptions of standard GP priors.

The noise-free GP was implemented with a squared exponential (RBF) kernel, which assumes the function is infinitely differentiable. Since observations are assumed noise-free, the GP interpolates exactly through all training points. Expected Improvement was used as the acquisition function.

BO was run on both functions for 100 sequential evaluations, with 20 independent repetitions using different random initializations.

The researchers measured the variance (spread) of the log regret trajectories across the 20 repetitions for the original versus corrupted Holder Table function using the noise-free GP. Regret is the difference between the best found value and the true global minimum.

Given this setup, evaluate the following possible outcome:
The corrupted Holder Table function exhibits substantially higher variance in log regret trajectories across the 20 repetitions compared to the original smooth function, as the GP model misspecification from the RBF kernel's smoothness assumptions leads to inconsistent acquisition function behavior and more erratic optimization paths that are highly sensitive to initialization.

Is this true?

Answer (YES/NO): YES